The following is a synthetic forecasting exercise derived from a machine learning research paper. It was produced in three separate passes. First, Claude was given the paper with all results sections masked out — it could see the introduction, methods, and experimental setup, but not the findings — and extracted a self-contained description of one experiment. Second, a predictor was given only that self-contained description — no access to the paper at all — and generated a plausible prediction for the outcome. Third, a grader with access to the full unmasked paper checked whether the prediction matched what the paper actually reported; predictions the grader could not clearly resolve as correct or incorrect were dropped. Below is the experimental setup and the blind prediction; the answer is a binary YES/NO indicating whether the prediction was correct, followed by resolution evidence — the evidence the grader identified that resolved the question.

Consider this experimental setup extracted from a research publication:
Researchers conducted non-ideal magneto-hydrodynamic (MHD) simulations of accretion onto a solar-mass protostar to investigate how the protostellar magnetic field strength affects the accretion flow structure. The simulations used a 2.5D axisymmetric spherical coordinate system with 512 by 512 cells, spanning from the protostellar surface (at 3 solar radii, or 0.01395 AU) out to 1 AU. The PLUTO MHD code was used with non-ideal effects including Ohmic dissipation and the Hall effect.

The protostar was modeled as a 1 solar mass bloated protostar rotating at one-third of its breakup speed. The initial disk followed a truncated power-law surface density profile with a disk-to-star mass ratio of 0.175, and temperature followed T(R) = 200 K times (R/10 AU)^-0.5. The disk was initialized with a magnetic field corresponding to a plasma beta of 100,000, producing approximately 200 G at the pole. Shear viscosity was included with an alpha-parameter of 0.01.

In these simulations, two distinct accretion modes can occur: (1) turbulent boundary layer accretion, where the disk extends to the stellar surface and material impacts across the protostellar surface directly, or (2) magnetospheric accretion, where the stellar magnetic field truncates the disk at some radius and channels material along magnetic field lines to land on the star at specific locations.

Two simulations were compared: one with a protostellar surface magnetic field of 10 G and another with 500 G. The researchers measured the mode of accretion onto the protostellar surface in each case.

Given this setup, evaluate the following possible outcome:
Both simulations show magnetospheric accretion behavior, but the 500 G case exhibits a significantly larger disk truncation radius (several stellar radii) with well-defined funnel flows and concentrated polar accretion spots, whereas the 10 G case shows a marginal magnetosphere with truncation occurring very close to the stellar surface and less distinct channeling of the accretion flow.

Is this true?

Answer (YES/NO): NO